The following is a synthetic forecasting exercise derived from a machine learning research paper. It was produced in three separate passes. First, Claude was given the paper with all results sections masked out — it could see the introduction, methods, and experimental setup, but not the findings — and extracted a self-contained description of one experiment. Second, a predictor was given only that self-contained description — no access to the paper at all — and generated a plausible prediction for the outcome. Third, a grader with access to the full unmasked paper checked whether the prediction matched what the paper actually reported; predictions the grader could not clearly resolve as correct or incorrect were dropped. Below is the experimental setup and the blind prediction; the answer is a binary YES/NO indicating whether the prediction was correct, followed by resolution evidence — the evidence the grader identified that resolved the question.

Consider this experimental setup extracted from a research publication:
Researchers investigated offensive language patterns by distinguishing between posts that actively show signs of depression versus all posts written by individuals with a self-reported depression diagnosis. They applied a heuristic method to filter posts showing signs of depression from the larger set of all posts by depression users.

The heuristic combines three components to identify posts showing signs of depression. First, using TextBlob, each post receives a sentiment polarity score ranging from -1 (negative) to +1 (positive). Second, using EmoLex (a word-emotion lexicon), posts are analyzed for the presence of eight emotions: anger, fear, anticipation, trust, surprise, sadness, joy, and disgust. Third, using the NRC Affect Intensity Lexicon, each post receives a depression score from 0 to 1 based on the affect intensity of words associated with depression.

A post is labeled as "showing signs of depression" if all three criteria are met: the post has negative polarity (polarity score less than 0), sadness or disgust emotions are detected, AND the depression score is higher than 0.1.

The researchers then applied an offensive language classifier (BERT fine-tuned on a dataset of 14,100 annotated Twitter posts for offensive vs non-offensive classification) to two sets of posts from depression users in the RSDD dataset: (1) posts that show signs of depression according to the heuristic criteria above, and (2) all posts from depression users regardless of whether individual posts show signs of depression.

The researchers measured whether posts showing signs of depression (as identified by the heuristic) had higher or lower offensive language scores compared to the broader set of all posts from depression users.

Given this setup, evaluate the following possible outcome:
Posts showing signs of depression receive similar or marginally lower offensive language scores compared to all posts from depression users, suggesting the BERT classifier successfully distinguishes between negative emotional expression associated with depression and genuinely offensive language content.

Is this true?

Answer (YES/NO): NO